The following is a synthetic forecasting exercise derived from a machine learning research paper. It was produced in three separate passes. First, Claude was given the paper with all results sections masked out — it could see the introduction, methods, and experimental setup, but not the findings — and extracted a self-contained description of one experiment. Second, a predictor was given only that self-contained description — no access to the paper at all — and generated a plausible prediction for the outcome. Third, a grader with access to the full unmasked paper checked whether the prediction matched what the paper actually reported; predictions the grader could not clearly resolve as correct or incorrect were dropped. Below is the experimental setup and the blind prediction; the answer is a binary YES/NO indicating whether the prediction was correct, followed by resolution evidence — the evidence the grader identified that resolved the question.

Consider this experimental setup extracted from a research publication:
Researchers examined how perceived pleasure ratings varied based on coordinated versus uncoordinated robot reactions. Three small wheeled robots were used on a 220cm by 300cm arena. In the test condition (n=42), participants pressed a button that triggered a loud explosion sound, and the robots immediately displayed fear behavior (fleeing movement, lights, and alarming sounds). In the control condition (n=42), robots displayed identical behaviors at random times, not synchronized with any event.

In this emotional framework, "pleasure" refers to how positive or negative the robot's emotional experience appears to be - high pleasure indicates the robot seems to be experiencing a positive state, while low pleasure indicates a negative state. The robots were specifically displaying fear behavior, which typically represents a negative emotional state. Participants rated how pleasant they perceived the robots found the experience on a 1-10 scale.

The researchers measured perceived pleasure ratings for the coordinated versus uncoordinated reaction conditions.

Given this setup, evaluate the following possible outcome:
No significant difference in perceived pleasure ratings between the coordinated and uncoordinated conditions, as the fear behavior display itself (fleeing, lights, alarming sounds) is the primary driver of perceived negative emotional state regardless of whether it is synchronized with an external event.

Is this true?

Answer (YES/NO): YES